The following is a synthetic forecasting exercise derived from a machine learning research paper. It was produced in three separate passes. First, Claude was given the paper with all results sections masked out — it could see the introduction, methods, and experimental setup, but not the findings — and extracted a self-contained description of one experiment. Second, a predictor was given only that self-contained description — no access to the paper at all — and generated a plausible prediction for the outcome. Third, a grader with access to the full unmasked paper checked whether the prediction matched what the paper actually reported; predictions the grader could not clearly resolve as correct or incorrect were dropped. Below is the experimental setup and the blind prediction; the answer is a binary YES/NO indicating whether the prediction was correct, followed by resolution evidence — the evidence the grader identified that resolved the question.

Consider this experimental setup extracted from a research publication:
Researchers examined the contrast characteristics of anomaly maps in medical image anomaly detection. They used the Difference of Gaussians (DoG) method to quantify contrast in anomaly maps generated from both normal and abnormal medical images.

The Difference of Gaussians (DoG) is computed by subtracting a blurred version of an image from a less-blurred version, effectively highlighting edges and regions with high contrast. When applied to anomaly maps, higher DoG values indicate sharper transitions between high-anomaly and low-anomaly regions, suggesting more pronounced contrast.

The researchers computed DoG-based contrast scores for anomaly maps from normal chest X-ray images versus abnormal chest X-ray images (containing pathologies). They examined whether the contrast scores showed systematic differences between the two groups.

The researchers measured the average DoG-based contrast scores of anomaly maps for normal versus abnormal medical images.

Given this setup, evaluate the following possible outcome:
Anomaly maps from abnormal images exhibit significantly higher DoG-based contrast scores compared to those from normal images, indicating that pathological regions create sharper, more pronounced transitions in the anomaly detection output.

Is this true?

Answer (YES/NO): YES